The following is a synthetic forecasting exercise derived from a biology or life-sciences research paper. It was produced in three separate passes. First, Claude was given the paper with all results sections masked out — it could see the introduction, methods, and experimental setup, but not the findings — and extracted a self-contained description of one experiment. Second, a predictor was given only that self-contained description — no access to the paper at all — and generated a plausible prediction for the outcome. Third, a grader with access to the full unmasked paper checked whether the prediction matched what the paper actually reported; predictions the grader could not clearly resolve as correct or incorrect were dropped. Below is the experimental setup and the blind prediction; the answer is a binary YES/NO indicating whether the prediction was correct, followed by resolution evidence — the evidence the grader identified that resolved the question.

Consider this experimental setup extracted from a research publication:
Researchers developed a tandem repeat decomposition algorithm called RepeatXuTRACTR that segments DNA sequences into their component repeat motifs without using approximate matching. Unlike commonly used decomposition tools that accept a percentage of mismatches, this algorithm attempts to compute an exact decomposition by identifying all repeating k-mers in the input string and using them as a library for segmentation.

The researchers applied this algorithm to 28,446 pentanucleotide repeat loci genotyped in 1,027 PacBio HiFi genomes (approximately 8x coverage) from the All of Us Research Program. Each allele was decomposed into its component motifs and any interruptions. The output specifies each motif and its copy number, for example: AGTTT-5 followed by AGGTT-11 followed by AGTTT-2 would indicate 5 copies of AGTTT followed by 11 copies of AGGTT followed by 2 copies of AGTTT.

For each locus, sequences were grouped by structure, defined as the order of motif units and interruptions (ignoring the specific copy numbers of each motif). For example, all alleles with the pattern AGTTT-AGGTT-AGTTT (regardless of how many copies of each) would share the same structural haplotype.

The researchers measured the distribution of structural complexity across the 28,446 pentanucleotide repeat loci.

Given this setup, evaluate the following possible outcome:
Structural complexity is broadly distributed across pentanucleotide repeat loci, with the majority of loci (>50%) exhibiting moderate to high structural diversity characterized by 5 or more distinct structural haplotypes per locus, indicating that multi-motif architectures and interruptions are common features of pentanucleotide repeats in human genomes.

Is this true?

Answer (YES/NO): NO